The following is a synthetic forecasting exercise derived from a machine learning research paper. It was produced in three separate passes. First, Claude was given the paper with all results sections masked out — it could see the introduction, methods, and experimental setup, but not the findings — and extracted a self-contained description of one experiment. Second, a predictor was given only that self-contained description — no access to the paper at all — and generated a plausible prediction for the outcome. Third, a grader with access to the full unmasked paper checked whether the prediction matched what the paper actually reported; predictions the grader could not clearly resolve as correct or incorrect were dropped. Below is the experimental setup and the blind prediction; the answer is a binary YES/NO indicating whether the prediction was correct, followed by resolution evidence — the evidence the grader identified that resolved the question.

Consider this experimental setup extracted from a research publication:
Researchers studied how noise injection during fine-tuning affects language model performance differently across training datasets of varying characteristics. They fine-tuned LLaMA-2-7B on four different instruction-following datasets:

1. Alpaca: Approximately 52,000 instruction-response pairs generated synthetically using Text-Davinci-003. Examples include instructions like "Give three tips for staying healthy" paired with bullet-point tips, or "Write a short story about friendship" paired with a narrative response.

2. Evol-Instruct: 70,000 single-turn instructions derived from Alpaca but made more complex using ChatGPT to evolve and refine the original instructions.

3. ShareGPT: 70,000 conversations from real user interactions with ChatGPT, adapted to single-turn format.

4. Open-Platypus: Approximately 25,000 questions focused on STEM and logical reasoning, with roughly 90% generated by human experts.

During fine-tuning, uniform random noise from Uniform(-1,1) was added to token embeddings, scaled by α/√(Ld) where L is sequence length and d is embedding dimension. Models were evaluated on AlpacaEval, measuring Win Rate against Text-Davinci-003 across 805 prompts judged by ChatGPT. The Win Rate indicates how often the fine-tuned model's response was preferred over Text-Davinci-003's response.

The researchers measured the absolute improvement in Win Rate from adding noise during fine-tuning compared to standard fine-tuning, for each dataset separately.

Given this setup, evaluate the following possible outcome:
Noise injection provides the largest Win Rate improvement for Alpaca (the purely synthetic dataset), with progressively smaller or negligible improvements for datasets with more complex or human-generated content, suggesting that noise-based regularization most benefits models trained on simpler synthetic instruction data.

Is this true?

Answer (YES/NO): YES